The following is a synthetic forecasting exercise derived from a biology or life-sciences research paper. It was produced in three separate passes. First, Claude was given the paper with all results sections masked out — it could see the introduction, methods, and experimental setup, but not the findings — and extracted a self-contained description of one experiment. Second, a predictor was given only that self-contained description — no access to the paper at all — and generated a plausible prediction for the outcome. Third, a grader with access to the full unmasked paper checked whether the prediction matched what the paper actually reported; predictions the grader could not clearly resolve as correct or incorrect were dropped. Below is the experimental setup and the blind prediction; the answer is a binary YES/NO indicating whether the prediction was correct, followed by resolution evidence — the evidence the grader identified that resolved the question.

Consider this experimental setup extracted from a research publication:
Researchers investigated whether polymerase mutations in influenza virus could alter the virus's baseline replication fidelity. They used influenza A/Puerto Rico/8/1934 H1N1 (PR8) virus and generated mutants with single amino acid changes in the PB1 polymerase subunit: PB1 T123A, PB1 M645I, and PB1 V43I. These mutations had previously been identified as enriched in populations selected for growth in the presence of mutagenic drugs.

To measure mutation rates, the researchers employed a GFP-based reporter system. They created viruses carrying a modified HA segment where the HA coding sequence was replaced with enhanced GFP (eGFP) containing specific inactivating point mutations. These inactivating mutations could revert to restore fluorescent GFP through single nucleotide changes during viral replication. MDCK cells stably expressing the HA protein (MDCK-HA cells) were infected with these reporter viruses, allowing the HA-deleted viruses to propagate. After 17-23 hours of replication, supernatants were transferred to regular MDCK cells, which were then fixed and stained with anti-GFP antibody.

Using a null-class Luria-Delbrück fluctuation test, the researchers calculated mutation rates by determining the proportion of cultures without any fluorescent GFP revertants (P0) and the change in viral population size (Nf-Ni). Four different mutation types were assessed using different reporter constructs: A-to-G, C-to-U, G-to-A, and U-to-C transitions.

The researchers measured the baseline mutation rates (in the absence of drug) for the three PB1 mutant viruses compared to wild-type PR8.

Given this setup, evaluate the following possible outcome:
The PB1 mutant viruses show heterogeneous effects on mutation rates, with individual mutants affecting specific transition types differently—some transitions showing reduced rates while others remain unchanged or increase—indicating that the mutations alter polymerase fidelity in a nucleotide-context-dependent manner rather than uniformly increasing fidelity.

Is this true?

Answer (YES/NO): NO